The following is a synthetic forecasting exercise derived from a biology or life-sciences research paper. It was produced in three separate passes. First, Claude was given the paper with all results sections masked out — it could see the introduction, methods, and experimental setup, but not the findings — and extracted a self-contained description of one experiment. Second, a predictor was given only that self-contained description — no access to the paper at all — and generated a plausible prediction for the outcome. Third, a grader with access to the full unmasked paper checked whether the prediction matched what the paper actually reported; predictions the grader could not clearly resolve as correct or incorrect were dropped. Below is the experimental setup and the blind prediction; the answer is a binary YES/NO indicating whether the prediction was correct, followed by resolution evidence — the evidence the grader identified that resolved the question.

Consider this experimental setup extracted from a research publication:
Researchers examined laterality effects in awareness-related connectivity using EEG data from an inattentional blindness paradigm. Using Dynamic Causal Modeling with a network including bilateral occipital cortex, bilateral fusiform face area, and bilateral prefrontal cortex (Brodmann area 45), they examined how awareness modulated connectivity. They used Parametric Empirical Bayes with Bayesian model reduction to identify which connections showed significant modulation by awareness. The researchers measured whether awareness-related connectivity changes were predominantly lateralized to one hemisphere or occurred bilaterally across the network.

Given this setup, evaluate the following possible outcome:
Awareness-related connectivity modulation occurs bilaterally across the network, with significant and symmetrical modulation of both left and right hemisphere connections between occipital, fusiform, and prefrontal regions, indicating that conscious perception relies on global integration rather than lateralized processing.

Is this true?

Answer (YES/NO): NO